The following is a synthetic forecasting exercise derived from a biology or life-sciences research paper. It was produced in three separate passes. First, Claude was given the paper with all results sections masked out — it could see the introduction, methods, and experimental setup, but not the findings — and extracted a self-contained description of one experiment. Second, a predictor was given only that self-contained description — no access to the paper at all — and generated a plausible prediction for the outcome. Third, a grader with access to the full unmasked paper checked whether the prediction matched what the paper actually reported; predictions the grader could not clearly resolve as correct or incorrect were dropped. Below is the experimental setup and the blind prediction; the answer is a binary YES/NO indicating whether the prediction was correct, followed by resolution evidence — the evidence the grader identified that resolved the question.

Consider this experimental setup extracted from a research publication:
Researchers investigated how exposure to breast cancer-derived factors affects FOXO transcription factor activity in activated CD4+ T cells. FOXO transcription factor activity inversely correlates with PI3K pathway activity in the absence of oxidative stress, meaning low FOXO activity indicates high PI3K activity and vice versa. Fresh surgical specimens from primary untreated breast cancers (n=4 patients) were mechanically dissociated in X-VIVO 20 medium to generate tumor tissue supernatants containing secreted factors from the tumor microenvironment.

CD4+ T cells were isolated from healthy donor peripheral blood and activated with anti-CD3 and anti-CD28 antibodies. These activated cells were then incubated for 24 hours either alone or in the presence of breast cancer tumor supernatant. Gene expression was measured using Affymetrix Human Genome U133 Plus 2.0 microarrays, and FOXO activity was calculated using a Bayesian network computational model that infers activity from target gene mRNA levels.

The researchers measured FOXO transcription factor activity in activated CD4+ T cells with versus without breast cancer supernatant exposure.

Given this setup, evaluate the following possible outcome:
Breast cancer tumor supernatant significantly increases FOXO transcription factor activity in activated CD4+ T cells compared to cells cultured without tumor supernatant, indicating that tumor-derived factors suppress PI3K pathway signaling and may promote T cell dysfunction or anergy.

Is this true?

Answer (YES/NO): YES